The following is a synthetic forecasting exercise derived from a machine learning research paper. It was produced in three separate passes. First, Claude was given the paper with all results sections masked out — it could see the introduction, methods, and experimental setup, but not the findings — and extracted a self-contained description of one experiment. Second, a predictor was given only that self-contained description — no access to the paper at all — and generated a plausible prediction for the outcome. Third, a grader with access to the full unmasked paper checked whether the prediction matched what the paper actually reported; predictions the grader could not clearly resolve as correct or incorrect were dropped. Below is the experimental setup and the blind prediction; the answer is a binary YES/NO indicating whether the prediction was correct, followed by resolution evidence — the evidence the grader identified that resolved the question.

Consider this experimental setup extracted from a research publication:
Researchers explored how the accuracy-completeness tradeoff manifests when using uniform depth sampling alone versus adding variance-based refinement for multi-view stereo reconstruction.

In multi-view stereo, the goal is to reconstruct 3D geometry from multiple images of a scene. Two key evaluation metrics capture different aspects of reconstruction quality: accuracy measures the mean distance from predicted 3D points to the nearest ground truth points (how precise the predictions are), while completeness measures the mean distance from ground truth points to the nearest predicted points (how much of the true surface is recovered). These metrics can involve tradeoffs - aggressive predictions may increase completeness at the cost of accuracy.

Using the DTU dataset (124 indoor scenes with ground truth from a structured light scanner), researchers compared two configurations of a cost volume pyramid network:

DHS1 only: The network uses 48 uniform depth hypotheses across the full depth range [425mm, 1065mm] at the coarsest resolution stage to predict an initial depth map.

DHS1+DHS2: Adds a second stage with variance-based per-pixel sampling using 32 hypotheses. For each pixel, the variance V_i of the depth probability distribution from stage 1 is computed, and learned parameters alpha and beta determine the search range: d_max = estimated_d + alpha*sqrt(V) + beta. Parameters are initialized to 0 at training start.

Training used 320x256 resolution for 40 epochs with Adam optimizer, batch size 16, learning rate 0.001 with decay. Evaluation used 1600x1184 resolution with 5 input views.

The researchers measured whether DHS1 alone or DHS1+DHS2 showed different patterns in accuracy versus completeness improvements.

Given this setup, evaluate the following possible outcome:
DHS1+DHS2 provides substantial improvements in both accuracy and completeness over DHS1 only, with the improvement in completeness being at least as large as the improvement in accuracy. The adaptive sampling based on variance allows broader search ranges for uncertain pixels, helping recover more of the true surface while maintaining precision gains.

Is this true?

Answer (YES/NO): NO